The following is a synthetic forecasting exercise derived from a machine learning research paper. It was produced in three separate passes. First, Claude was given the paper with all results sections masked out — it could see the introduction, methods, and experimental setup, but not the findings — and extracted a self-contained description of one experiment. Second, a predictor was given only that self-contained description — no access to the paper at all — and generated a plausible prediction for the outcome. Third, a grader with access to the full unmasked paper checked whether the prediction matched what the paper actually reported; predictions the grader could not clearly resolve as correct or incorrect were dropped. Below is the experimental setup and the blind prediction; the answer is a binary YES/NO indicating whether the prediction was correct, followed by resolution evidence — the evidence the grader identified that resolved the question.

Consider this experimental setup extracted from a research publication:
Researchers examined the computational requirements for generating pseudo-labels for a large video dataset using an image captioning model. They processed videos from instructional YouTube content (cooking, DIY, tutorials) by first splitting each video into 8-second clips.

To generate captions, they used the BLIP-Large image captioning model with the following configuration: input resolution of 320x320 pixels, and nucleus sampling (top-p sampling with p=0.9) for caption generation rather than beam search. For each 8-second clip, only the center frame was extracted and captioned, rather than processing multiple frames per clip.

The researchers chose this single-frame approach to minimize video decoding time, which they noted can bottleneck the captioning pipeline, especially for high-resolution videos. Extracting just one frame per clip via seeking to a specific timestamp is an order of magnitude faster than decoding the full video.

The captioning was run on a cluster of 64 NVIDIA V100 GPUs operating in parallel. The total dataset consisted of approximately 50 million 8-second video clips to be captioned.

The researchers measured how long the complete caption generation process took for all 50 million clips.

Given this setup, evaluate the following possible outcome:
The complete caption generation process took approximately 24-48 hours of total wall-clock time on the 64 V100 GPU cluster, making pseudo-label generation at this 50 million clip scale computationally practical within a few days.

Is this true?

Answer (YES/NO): YES